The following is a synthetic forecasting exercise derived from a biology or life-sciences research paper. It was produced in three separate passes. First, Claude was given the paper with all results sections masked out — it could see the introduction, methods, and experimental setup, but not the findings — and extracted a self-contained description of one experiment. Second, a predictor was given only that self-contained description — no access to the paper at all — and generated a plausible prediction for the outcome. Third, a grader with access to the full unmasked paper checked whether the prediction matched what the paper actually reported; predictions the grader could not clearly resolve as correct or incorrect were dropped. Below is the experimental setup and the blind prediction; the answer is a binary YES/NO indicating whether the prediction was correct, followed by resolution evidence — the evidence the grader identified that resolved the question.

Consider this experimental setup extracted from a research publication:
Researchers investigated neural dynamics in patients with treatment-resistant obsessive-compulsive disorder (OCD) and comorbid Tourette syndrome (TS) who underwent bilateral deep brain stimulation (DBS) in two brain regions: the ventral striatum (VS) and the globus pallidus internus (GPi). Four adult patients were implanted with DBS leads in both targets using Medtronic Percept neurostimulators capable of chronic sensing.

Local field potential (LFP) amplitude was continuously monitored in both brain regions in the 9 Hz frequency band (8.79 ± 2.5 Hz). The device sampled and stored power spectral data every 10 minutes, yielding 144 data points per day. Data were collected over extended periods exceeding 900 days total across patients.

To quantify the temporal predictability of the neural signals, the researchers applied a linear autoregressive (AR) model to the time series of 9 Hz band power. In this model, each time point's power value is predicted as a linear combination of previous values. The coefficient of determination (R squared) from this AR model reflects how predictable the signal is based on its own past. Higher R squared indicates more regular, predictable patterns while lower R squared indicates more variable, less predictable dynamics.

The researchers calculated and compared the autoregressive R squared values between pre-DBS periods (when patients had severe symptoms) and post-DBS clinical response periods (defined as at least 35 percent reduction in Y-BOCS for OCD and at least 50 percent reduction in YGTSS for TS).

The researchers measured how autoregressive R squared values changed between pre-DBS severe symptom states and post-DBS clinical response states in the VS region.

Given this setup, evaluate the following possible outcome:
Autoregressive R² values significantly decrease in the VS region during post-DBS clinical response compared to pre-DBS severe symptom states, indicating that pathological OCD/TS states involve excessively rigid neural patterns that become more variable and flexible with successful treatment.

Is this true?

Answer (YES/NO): YES